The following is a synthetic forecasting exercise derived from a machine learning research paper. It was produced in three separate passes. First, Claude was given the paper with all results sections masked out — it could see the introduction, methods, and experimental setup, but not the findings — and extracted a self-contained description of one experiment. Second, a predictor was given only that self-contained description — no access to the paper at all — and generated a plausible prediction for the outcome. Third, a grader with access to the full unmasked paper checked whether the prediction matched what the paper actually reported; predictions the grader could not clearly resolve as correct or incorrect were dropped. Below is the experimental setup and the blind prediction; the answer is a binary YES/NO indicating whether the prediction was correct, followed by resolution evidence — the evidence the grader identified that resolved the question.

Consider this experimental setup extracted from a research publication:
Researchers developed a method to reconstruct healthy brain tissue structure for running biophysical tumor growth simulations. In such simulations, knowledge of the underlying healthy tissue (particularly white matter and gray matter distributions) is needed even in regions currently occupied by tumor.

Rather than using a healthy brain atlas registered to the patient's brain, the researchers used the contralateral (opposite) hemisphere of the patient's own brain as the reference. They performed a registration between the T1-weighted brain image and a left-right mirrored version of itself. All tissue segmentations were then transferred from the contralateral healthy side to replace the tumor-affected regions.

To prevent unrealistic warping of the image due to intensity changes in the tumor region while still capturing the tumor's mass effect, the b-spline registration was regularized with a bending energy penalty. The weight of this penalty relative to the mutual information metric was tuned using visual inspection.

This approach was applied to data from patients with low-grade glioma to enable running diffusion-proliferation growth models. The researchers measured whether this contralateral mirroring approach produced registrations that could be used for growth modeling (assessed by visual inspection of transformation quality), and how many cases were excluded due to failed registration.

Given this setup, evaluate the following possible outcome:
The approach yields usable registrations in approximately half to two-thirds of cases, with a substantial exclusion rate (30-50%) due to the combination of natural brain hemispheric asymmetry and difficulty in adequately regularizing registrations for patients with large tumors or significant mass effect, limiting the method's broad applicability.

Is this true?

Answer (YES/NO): NO